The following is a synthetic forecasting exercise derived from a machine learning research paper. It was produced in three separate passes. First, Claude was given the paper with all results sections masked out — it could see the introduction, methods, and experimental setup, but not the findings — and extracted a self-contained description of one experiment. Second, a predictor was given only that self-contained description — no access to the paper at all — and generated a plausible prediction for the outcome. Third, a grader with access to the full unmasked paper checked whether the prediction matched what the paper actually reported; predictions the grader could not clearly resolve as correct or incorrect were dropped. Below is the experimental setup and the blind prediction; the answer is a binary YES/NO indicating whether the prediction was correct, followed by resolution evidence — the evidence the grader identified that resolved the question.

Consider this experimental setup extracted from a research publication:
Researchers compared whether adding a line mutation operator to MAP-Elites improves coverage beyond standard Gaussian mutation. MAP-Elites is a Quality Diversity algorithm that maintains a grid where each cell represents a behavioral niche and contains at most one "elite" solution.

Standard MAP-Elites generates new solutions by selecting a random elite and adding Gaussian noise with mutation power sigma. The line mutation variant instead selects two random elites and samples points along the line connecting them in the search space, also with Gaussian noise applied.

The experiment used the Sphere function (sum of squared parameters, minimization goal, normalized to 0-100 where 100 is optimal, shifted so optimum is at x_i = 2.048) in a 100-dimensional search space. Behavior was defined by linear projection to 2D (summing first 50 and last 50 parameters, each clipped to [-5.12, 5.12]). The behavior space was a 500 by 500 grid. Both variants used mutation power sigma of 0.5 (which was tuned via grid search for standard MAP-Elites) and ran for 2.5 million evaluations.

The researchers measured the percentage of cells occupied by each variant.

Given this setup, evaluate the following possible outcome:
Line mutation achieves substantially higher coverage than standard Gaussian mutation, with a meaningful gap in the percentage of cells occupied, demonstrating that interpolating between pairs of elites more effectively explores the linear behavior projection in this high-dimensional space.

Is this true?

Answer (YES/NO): NO